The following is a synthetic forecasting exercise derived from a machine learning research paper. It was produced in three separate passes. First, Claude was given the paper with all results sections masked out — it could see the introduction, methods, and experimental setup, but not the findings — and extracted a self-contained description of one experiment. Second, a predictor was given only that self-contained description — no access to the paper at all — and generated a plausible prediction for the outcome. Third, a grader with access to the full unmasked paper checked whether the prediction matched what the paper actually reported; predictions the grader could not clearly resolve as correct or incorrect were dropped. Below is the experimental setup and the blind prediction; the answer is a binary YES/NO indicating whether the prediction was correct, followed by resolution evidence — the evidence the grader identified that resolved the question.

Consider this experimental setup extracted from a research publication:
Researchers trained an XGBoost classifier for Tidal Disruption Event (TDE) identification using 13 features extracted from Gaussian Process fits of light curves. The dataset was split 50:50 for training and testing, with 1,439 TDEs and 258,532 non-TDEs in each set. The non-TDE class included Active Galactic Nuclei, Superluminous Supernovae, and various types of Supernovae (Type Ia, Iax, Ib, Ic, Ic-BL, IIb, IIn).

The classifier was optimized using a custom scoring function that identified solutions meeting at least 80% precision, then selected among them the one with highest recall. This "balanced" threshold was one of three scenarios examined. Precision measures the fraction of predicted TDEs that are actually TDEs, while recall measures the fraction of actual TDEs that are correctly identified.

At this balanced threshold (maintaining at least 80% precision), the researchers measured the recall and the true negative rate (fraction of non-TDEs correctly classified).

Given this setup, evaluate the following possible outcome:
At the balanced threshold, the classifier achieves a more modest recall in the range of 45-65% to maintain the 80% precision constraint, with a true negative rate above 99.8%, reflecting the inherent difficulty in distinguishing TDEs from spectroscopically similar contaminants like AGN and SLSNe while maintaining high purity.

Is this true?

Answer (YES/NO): NO